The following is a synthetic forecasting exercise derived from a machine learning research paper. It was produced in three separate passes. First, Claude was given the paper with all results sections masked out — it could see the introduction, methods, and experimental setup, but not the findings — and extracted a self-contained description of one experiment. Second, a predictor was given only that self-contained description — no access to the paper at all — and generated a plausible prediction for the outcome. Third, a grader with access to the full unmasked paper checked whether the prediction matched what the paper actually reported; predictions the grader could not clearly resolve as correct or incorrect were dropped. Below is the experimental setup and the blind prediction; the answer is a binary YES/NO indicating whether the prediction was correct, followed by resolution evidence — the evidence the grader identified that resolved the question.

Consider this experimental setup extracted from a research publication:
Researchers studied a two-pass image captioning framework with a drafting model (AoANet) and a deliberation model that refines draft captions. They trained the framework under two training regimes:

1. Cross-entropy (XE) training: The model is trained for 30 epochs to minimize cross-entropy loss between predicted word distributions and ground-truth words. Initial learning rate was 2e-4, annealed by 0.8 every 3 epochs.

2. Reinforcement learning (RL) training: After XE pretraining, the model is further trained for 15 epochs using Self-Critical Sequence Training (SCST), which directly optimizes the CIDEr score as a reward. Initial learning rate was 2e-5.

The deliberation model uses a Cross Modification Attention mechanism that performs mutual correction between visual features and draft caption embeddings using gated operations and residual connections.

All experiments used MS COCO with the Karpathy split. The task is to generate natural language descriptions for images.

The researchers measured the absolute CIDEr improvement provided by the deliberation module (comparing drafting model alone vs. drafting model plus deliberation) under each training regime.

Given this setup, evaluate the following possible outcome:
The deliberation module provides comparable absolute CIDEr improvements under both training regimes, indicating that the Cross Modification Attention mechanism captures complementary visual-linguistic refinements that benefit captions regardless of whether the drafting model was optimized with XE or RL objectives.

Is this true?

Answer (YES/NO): NO